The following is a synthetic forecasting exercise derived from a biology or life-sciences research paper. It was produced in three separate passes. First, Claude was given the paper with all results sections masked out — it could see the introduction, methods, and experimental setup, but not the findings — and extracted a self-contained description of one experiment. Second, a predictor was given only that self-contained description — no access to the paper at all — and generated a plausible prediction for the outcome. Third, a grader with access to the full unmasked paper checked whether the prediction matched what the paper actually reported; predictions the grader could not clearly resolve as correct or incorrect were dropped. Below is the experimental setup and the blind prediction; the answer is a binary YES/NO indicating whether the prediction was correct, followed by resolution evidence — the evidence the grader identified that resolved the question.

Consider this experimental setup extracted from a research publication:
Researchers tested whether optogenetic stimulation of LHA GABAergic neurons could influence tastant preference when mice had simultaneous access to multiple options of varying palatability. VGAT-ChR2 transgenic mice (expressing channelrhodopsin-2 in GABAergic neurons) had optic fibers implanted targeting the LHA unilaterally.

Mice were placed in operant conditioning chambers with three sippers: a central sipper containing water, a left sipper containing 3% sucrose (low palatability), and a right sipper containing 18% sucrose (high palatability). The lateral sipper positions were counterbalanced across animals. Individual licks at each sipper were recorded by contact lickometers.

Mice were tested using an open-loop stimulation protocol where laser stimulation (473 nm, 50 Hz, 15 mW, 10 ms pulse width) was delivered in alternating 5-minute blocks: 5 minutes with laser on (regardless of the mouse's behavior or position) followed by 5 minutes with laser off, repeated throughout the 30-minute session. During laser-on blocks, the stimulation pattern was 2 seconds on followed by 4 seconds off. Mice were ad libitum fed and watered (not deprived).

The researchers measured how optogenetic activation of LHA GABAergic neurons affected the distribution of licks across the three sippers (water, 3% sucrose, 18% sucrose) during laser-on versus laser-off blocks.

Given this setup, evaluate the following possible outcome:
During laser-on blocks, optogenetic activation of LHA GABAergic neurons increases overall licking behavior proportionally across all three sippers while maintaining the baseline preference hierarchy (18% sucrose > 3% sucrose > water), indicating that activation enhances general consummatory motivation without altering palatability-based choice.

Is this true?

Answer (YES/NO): NO